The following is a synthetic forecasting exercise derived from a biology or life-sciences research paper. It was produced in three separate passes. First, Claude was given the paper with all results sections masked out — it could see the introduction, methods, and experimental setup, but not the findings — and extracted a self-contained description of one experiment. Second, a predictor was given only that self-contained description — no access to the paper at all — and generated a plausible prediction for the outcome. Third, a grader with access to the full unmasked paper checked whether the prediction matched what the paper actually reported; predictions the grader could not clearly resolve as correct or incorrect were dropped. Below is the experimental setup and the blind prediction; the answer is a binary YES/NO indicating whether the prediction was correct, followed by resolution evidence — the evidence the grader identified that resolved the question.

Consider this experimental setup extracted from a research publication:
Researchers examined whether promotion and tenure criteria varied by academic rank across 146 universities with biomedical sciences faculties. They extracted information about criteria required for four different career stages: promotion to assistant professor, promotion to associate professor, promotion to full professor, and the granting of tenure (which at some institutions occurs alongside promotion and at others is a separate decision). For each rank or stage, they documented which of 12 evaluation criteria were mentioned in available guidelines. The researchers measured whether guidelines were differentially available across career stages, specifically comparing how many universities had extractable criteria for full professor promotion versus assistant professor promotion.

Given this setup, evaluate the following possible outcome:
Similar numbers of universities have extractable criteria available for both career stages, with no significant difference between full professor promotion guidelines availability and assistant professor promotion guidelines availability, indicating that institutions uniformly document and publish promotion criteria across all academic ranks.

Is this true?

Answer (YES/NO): NO